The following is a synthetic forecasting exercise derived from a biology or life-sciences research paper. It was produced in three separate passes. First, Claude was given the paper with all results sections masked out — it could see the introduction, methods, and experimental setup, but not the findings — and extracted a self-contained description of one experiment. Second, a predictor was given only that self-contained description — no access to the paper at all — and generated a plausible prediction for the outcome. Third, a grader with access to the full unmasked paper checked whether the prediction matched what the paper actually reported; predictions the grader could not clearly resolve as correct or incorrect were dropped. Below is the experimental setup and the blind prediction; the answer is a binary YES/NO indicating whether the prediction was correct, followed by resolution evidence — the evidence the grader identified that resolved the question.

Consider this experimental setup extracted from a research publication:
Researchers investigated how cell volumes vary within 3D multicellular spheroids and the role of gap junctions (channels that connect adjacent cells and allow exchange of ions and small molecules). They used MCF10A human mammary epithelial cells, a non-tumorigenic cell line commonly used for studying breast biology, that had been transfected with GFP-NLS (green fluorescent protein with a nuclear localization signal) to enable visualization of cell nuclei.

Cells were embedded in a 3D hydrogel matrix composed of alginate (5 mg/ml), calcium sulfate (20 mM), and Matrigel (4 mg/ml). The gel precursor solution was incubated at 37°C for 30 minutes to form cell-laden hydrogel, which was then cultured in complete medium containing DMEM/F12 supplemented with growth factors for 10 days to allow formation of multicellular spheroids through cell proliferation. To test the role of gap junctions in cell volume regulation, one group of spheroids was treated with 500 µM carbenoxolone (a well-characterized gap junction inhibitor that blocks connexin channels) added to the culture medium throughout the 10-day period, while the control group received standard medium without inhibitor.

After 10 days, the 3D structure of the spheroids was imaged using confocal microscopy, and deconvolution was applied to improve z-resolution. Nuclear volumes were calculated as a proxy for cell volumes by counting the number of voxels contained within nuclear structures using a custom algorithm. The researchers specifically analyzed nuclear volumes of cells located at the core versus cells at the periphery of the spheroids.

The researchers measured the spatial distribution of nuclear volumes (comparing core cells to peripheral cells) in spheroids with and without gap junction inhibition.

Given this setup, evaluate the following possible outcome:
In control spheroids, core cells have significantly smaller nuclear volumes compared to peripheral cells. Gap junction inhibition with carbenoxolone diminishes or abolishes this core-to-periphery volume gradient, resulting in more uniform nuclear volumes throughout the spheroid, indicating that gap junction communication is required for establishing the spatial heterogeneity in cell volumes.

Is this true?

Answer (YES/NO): YES